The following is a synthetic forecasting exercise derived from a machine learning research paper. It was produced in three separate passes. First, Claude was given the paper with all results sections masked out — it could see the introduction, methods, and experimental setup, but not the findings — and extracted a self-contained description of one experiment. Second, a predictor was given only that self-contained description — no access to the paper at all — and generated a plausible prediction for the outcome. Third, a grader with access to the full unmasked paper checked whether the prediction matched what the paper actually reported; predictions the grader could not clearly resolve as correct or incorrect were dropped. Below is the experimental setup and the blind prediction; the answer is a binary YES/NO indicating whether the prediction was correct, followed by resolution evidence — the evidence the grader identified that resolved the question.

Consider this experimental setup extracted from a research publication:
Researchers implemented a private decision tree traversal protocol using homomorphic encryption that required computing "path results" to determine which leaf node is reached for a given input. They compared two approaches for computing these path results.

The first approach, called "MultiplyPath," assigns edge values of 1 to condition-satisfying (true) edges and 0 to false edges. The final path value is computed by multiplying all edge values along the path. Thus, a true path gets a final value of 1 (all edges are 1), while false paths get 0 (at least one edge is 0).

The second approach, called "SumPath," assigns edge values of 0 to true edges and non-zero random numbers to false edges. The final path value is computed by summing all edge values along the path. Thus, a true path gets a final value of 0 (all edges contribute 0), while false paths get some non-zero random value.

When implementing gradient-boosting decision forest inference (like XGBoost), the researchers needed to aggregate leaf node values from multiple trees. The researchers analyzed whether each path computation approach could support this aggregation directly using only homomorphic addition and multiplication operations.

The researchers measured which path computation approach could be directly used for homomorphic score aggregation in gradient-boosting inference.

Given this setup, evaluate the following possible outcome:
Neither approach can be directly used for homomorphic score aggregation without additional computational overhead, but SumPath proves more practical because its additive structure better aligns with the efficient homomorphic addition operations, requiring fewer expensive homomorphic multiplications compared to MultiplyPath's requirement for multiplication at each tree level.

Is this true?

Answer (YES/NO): NO